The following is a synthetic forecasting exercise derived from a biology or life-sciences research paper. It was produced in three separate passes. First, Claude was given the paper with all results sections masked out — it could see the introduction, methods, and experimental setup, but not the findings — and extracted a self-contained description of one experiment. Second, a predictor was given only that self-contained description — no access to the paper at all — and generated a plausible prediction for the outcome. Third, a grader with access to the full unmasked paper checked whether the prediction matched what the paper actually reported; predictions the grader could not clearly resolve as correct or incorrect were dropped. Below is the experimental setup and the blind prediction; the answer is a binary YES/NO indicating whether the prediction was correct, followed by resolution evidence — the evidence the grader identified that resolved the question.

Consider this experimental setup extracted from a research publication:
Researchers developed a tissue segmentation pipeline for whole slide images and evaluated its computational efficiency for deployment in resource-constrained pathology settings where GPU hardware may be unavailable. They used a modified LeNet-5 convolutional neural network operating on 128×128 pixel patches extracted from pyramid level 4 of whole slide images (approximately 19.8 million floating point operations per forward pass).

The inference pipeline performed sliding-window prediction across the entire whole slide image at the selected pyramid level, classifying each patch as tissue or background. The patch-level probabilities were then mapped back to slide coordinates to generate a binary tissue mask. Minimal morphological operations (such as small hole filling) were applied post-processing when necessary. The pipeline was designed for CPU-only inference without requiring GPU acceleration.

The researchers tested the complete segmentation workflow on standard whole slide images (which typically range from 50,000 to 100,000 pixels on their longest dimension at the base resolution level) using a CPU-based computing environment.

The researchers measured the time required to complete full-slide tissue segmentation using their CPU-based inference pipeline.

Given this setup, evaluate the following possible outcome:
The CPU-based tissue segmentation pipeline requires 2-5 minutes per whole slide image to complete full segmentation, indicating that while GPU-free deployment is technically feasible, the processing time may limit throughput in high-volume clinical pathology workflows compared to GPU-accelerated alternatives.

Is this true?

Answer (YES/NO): NO